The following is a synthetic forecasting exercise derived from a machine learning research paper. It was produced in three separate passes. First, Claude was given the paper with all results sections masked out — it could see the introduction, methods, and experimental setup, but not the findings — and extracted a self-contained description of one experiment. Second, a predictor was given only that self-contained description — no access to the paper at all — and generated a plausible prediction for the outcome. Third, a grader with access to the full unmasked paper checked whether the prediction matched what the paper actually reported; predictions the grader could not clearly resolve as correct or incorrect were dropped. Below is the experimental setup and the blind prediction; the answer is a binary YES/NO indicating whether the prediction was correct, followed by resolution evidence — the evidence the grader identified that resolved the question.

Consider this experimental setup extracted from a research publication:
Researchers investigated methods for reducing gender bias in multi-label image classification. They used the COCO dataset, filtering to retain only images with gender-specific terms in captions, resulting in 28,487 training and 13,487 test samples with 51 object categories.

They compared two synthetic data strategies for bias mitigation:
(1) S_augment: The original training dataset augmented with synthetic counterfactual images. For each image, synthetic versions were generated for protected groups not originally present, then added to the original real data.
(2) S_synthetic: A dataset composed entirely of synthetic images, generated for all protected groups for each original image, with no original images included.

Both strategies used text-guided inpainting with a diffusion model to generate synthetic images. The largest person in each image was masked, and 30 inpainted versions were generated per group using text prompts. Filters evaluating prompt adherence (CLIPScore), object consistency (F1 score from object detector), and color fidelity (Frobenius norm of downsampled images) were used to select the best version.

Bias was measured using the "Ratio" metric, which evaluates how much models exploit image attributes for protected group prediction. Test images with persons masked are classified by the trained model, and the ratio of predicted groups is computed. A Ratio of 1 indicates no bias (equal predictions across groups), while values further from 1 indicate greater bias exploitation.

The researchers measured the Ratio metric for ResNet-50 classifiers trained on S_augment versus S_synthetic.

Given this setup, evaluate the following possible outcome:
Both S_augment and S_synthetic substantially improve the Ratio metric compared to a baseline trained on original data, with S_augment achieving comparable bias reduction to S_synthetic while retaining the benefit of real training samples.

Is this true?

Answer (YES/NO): NO